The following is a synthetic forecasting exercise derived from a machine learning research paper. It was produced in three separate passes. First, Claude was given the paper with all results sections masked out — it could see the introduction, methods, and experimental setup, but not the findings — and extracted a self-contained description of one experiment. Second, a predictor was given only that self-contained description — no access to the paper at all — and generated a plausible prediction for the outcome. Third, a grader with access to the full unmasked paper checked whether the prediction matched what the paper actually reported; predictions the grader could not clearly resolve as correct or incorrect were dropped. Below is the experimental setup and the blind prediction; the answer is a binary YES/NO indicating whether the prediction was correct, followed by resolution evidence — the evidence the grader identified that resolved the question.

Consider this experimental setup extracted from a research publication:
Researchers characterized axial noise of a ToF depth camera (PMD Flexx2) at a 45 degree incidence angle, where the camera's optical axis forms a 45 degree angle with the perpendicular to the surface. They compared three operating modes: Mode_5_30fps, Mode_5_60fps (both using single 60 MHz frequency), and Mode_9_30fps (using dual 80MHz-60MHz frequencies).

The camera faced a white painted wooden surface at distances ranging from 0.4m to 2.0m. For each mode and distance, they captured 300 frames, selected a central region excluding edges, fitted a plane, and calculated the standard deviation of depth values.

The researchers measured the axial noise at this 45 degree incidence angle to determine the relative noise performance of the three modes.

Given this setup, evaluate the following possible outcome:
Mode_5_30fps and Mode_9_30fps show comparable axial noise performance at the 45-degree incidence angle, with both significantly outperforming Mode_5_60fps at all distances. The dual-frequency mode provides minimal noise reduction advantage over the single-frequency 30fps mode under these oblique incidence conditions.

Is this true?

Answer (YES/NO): NO